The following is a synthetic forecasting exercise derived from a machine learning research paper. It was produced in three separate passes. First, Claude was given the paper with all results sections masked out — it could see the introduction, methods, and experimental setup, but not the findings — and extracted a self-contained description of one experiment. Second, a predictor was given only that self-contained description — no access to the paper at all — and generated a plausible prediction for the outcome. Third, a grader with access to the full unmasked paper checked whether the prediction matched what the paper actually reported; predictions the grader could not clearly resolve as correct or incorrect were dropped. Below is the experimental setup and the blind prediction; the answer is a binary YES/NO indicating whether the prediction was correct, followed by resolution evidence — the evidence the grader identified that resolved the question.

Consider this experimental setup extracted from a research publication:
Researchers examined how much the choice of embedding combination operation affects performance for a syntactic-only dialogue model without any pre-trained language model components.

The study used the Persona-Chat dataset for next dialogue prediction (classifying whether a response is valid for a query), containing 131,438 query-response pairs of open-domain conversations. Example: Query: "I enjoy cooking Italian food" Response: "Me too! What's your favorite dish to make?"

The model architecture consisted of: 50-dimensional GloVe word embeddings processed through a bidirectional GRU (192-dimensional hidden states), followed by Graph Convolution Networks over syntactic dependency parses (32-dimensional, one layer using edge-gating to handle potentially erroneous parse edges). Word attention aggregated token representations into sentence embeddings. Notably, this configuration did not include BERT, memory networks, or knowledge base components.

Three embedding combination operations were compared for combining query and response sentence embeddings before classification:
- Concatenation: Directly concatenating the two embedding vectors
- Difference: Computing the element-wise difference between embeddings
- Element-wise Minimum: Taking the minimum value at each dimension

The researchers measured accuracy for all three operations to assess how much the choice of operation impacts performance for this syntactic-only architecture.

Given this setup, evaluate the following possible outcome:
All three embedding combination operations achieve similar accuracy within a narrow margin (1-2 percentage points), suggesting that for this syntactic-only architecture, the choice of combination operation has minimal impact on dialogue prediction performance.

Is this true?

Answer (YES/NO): NO